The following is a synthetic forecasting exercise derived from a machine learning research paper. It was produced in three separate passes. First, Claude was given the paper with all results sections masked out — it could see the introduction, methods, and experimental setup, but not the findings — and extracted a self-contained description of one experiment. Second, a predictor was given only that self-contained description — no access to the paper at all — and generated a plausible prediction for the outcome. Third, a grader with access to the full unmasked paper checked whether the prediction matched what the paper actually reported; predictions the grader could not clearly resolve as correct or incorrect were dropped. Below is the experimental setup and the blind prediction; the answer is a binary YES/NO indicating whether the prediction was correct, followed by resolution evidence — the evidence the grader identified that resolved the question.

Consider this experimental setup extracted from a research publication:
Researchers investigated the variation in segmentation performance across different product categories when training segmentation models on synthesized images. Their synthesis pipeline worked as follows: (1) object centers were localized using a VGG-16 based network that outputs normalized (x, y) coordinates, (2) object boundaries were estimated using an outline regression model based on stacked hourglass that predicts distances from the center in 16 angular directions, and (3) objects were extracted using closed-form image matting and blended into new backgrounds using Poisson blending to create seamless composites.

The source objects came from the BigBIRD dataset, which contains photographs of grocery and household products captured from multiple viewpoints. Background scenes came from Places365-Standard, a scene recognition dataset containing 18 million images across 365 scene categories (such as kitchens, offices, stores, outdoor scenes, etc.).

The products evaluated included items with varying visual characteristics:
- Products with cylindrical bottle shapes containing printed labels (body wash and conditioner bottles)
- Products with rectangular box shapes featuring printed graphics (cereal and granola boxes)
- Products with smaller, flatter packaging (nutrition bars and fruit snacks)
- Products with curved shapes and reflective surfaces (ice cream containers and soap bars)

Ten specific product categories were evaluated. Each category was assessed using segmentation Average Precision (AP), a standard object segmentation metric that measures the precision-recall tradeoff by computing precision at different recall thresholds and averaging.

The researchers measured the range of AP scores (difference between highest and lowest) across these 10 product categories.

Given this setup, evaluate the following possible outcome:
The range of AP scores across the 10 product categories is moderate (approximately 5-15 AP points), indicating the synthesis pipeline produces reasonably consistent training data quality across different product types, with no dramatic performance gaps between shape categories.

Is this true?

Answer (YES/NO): YES